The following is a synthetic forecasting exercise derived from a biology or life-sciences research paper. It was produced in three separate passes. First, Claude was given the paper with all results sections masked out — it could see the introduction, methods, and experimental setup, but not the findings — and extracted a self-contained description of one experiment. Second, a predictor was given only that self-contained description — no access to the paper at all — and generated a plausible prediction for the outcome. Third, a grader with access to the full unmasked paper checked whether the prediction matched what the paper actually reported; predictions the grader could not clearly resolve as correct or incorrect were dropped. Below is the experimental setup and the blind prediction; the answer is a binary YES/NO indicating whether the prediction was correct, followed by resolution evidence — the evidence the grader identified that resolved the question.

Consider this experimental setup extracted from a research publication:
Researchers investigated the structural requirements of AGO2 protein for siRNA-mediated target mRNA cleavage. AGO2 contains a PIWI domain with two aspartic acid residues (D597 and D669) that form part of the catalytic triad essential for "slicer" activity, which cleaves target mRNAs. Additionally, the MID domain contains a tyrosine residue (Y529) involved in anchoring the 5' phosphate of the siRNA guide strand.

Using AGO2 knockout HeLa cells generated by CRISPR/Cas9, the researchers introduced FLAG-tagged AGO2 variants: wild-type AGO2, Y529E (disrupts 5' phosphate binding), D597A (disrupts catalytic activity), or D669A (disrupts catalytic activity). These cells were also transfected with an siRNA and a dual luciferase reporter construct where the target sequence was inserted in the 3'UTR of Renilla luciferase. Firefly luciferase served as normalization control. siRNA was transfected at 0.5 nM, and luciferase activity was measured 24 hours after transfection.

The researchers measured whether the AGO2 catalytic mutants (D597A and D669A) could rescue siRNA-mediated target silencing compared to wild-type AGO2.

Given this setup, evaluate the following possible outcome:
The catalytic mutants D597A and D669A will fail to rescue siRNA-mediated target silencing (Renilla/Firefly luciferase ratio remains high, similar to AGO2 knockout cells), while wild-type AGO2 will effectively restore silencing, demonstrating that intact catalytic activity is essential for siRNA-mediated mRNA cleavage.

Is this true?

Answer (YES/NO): YES